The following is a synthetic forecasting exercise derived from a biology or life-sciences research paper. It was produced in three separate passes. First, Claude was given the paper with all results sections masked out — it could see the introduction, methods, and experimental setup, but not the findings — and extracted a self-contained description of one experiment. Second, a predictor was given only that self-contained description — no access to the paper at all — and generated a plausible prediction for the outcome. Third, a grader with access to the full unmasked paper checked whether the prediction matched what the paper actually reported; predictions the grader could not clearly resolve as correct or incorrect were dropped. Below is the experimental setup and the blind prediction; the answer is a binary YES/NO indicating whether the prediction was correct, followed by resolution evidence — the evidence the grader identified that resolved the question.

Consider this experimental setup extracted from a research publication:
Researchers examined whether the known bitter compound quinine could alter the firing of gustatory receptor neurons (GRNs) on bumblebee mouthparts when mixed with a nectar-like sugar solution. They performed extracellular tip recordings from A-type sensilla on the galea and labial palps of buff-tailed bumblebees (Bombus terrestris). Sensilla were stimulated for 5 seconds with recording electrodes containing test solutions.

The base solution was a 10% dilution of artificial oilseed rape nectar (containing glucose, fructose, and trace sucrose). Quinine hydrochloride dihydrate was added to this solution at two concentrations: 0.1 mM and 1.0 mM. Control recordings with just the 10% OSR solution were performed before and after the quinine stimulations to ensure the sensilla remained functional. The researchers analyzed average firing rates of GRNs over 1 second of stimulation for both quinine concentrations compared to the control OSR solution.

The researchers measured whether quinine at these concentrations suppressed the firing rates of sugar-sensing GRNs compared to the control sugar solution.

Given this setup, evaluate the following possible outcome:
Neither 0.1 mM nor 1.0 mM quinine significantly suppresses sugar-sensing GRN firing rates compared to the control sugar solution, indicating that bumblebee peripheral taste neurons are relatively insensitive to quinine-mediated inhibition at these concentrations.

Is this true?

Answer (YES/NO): NO